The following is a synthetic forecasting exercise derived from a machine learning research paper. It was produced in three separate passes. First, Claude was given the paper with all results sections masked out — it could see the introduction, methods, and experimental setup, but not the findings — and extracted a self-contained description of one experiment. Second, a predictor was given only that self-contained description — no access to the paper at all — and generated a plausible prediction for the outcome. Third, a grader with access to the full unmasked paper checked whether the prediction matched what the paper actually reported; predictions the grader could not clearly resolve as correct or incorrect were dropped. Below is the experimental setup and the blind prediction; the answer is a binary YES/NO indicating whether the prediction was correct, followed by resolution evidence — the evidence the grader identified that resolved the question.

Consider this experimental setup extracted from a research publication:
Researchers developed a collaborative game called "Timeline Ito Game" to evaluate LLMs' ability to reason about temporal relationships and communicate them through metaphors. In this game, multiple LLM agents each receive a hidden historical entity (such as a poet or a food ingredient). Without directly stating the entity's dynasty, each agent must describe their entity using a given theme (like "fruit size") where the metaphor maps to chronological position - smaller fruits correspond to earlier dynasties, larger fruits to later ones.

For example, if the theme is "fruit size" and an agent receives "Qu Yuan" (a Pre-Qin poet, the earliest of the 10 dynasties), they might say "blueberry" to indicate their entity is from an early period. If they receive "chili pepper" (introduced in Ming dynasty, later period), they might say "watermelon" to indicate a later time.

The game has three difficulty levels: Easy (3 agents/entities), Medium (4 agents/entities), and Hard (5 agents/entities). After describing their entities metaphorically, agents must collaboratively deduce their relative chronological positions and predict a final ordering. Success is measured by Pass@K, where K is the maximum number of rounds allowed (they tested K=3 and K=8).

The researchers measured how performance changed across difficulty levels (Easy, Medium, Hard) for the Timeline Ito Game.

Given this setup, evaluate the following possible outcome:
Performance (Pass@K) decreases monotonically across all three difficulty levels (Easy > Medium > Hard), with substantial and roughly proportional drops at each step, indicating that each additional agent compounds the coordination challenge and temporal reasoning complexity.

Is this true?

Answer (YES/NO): NO